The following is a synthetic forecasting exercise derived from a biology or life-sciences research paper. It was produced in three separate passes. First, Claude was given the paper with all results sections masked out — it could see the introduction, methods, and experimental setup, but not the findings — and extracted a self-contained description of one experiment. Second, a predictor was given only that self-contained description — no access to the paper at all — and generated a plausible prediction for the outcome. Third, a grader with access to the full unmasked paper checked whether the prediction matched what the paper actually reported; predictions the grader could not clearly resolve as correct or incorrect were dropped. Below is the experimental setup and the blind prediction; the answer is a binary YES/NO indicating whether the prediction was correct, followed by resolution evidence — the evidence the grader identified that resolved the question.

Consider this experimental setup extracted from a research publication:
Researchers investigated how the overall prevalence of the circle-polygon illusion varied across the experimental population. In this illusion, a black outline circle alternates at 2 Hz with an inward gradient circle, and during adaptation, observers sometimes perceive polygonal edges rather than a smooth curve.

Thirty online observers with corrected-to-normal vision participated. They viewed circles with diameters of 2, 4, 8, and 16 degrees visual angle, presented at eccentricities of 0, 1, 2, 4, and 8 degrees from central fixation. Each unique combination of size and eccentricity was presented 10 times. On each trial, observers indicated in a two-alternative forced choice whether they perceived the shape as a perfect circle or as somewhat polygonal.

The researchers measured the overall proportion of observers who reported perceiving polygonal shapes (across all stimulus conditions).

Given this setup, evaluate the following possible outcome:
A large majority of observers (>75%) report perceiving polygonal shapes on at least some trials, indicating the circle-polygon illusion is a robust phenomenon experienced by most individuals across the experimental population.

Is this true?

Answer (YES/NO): NO